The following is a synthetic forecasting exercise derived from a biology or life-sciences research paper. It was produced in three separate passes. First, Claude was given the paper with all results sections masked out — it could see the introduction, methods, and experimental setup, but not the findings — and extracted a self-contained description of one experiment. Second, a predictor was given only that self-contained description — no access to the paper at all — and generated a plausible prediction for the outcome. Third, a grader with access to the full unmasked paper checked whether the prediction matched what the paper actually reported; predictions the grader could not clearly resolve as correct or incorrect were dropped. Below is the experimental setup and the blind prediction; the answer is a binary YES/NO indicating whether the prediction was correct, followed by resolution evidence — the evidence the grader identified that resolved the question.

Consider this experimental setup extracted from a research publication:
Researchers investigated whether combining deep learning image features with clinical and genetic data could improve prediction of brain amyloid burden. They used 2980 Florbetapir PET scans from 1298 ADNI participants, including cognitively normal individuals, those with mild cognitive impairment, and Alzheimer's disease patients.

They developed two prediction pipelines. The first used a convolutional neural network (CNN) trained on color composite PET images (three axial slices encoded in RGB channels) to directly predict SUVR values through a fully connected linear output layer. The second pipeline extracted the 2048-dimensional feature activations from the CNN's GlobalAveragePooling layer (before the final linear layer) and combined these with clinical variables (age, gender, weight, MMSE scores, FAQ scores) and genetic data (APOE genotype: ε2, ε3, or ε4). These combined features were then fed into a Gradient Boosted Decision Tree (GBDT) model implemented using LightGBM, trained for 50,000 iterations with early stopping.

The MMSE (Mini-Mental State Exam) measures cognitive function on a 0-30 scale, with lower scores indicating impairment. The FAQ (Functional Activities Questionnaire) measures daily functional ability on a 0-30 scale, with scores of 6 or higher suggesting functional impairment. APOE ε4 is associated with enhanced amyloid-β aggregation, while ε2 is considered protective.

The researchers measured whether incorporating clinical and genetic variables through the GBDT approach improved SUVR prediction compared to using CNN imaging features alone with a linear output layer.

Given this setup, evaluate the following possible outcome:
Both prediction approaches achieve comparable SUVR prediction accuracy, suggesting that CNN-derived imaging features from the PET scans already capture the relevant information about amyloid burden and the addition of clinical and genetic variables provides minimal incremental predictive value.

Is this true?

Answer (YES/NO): NO